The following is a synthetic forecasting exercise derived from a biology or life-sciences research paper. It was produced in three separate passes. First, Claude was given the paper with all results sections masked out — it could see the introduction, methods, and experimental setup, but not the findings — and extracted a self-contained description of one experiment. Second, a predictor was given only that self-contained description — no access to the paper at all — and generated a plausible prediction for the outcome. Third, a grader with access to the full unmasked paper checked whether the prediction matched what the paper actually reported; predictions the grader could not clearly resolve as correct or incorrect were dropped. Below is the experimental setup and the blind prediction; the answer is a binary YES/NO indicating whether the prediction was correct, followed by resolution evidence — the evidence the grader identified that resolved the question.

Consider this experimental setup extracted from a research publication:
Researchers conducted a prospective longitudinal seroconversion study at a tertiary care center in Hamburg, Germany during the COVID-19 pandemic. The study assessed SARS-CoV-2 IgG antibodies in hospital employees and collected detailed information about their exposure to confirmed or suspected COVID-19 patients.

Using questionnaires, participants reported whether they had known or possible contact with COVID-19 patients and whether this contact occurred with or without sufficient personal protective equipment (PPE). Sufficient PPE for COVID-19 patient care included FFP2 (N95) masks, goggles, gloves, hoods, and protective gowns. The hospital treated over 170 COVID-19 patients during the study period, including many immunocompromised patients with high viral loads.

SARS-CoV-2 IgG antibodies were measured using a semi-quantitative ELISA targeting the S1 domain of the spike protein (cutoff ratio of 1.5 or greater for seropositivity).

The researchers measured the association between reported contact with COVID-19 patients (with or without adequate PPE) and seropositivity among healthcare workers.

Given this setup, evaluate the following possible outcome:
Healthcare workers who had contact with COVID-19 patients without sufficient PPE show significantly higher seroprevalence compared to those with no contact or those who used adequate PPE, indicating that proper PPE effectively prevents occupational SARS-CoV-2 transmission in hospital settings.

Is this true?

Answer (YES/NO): NO